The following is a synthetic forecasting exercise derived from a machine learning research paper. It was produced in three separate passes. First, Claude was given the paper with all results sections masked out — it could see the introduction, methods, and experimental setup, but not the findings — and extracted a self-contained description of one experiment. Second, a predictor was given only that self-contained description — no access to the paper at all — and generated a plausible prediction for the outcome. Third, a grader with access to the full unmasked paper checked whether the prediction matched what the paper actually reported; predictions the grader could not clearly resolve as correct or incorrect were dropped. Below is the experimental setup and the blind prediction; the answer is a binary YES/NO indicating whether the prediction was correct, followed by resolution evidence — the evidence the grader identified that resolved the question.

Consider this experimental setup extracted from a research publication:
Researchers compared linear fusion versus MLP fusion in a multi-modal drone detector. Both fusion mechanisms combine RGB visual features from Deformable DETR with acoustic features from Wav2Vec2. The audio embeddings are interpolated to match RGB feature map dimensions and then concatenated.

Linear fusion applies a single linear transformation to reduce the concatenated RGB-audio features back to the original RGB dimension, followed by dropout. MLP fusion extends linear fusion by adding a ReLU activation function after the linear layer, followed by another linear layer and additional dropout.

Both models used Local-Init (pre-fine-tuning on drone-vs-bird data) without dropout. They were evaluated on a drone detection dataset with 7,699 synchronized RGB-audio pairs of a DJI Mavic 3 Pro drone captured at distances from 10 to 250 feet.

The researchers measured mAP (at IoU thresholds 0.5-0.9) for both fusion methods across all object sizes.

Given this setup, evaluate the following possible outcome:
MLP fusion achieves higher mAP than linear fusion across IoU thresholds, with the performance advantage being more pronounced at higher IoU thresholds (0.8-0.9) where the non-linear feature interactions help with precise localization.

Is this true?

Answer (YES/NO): NO